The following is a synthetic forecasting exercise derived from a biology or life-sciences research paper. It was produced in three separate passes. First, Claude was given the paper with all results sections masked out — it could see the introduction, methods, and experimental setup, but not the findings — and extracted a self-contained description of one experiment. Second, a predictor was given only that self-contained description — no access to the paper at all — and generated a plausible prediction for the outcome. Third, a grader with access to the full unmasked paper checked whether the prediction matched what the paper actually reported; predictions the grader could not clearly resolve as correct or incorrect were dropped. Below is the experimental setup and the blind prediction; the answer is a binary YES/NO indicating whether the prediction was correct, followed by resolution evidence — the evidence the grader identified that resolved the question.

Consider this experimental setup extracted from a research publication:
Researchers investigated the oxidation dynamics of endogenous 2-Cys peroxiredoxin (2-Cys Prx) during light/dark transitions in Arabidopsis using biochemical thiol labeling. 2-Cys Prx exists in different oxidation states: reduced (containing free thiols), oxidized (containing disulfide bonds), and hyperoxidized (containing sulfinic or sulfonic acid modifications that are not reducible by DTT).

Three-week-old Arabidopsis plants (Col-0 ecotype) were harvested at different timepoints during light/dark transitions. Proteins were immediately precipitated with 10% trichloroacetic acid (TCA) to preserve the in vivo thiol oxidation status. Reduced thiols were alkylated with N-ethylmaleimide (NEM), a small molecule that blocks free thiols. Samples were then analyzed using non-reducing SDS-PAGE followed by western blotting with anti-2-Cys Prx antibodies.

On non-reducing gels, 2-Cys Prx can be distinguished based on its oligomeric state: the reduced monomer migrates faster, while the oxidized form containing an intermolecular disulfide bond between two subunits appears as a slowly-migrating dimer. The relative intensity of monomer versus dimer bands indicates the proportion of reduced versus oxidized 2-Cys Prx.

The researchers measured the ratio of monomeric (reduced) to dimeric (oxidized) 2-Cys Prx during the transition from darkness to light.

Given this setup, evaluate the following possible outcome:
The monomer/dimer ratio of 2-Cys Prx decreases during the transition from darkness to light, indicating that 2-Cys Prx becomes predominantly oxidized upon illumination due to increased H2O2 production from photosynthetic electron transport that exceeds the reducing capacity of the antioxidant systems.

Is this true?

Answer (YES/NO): NO